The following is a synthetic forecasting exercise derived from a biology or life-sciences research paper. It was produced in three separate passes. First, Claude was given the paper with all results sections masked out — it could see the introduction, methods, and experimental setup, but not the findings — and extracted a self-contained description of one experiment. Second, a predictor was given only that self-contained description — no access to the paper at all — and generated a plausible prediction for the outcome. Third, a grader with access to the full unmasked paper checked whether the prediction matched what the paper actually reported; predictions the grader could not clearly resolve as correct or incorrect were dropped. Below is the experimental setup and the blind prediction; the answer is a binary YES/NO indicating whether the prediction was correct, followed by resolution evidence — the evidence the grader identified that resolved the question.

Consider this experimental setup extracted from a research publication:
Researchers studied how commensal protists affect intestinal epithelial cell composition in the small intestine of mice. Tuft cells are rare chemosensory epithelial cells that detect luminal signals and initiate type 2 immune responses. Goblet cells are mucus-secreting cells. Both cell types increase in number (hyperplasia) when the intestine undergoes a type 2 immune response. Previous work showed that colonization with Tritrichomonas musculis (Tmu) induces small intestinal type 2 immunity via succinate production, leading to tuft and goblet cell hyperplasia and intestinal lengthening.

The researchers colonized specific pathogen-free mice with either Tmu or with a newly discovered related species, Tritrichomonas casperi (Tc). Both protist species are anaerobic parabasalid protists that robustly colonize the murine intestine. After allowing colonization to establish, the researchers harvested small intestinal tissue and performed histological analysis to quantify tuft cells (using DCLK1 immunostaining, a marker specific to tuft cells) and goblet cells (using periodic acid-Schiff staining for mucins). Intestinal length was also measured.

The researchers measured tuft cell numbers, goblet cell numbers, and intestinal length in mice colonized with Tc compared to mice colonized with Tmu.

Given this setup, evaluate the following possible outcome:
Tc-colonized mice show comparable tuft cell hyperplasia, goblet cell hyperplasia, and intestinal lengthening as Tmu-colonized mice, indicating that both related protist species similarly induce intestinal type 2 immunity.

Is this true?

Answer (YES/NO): NO